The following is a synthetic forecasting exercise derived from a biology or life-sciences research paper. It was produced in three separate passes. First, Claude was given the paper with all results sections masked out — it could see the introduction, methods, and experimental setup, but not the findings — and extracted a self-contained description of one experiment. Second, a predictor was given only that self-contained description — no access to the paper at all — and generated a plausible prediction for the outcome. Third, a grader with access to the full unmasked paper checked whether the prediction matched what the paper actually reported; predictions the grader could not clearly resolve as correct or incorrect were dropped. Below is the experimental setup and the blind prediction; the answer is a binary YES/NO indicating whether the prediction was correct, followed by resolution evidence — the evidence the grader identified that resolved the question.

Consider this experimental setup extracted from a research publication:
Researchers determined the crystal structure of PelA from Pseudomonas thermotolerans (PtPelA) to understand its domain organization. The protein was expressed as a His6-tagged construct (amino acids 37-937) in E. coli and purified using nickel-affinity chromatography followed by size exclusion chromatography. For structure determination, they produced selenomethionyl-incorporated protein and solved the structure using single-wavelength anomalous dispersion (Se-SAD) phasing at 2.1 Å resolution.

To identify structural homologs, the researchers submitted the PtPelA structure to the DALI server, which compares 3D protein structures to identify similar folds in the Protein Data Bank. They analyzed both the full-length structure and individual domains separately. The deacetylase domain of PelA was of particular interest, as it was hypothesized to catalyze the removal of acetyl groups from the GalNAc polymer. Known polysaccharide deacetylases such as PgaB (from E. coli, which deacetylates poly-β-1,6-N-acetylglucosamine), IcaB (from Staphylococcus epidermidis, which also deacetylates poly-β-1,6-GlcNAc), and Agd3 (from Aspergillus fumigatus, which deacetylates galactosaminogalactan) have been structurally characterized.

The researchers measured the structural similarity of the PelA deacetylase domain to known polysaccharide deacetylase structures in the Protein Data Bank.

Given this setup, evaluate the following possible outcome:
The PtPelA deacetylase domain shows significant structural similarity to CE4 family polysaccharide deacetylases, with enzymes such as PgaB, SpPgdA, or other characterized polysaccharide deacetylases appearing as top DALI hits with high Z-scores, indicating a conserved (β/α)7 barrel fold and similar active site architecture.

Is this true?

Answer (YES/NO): NO